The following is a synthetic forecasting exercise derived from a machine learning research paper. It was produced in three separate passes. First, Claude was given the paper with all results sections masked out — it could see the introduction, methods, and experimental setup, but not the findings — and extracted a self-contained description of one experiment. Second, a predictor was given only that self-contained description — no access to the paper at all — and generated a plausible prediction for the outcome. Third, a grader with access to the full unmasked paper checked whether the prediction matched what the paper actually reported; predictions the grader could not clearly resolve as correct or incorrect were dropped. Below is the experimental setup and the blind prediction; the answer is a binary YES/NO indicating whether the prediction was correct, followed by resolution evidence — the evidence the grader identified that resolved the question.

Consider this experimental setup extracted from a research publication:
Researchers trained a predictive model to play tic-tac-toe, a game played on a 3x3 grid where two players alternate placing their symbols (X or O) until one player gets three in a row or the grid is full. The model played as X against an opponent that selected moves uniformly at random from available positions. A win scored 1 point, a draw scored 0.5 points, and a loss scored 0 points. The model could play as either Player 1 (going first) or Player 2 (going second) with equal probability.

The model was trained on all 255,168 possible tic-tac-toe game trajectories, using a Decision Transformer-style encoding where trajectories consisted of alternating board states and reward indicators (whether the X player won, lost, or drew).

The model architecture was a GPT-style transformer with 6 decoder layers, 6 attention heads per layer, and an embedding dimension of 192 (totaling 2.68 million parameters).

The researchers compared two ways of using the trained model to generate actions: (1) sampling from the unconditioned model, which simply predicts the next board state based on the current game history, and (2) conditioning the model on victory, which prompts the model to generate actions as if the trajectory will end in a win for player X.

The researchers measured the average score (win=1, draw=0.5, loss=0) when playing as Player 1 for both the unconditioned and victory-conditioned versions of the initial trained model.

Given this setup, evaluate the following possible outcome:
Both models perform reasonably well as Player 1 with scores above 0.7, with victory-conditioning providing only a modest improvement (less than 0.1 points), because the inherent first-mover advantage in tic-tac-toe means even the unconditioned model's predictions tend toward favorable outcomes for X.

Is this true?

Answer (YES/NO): NO